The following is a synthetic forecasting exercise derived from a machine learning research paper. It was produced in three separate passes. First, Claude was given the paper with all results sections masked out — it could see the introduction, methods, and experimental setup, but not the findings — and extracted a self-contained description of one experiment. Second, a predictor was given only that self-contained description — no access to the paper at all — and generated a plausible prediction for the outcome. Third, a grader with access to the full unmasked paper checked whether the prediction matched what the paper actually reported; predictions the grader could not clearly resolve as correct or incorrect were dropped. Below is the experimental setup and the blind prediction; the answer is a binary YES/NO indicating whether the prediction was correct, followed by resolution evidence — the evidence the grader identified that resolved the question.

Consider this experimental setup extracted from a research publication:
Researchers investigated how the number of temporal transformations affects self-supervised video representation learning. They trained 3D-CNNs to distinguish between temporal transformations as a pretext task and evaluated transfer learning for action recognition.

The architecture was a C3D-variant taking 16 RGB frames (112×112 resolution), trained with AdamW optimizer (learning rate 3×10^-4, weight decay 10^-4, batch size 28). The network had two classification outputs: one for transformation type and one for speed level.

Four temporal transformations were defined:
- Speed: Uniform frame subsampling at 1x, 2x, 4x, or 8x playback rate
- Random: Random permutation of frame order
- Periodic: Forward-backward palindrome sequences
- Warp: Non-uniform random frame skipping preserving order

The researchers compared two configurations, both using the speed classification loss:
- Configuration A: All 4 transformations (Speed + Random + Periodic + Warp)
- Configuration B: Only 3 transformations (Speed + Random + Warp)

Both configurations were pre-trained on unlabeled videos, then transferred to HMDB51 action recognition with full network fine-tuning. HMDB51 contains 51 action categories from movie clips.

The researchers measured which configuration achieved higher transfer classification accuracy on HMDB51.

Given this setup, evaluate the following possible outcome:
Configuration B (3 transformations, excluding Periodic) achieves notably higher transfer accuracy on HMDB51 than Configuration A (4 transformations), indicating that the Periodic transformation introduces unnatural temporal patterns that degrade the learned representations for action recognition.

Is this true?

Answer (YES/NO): NO